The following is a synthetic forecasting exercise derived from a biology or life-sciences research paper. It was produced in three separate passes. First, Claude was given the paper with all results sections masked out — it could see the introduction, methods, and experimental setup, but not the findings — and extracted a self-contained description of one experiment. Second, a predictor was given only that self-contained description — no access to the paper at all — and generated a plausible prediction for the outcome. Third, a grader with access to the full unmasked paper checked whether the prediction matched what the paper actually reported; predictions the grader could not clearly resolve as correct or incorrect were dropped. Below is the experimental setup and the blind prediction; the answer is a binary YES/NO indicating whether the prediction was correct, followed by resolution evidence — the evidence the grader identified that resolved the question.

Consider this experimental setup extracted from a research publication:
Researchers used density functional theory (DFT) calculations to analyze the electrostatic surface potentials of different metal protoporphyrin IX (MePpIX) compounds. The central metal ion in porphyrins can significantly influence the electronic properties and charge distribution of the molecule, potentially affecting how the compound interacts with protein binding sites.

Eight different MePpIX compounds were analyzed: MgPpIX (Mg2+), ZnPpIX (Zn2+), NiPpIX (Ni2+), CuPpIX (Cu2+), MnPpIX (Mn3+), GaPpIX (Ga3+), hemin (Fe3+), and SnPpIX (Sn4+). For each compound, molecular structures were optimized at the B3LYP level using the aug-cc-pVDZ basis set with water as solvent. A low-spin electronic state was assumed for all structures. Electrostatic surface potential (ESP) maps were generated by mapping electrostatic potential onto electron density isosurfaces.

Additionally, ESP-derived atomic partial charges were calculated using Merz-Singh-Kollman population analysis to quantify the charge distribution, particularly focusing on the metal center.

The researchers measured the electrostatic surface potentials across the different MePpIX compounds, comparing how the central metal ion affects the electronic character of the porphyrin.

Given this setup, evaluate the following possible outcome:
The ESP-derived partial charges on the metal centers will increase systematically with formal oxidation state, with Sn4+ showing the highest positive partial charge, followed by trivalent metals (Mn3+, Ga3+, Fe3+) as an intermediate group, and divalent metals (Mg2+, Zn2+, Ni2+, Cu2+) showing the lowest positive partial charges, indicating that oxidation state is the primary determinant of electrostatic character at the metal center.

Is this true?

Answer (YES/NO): NO